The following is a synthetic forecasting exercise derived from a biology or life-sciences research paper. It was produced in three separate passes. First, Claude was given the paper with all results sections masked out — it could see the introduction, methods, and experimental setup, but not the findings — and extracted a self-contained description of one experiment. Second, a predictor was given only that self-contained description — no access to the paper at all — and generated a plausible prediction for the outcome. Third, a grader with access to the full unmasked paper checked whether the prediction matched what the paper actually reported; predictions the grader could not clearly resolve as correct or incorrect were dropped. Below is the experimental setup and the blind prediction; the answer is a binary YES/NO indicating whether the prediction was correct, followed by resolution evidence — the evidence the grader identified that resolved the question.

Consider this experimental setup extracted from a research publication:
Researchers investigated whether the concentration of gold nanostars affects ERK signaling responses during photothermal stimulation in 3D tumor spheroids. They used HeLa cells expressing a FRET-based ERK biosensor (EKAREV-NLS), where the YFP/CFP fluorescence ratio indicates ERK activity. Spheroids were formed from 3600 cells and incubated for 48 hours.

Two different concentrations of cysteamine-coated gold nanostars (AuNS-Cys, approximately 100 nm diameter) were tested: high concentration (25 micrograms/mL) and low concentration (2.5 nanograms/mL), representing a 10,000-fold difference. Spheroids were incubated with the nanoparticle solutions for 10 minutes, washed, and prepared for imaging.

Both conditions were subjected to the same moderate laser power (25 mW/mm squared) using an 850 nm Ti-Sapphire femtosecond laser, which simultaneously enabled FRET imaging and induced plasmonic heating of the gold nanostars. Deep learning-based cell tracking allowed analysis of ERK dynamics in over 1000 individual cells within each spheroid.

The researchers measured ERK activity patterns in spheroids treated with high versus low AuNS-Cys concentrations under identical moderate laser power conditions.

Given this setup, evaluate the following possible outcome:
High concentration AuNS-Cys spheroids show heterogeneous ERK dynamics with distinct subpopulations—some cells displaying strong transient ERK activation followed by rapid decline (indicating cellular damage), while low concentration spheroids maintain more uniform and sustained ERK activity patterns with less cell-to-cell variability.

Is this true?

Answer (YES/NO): NO